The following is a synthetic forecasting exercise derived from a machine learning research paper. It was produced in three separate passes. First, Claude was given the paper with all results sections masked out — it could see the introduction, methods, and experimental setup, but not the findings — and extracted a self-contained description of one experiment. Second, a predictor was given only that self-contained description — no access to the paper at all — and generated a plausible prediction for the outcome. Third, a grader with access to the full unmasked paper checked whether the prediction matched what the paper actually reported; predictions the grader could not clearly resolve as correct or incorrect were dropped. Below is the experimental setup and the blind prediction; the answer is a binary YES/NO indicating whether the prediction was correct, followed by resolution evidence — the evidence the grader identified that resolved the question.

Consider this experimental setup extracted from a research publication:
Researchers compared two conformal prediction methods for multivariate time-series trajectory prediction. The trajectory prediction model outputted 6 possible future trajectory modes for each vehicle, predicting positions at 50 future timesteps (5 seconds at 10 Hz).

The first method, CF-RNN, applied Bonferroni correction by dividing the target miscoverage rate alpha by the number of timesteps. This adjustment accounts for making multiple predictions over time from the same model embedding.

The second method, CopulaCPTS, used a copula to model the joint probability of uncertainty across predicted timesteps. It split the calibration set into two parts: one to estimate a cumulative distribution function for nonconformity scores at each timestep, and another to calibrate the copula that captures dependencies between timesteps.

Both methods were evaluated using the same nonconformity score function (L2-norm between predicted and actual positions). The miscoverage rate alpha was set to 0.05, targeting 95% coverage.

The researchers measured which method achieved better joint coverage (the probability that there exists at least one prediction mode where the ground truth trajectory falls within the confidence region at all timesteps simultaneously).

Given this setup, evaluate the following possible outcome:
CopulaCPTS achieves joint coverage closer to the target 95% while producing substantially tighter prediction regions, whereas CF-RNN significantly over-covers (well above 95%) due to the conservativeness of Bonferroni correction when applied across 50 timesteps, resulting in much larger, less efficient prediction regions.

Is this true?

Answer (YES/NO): YES